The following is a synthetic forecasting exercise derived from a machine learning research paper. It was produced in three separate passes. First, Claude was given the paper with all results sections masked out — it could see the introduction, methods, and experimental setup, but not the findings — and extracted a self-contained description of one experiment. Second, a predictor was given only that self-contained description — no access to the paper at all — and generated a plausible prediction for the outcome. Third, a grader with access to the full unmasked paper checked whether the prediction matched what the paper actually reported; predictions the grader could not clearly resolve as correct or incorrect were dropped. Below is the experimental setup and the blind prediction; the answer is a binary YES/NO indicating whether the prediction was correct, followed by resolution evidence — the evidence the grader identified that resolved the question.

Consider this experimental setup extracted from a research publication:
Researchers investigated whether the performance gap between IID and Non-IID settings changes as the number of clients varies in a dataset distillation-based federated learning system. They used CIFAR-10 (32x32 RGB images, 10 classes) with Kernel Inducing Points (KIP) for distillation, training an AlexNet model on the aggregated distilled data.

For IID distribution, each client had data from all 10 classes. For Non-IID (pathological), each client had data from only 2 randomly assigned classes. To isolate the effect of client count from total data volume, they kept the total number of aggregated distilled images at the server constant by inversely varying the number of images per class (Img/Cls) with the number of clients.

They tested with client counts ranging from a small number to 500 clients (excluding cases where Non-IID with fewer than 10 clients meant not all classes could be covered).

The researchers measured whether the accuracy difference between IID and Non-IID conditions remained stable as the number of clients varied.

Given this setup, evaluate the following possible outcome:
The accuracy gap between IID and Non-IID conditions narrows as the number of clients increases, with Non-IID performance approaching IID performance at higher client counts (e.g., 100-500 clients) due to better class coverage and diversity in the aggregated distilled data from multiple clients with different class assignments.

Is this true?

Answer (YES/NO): NO